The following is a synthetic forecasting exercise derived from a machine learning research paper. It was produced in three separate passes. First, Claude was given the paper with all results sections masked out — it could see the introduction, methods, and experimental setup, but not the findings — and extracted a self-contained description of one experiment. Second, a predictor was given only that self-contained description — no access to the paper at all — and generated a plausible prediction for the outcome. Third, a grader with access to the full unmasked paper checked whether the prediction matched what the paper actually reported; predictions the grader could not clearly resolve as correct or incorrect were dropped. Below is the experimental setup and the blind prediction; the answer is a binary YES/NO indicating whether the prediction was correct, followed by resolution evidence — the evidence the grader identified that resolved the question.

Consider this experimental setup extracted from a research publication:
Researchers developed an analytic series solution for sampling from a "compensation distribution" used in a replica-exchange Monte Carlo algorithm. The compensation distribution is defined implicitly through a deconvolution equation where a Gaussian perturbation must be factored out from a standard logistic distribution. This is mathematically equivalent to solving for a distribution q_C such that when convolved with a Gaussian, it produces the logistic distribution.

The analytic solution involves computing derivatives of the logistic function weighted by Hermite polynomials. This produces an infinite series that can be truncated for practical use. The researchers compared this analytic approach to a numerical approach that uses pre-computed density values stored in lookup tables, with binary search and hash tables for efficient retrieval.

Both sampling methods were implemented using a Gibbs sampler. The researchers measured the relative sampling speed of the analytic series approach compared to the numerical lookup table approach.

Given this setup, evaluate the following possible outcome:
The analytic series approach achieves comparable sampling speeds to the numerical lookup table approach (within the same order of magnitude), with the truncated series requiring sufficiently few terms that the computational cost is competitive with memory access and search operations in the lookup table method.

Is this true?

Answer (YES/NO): NO